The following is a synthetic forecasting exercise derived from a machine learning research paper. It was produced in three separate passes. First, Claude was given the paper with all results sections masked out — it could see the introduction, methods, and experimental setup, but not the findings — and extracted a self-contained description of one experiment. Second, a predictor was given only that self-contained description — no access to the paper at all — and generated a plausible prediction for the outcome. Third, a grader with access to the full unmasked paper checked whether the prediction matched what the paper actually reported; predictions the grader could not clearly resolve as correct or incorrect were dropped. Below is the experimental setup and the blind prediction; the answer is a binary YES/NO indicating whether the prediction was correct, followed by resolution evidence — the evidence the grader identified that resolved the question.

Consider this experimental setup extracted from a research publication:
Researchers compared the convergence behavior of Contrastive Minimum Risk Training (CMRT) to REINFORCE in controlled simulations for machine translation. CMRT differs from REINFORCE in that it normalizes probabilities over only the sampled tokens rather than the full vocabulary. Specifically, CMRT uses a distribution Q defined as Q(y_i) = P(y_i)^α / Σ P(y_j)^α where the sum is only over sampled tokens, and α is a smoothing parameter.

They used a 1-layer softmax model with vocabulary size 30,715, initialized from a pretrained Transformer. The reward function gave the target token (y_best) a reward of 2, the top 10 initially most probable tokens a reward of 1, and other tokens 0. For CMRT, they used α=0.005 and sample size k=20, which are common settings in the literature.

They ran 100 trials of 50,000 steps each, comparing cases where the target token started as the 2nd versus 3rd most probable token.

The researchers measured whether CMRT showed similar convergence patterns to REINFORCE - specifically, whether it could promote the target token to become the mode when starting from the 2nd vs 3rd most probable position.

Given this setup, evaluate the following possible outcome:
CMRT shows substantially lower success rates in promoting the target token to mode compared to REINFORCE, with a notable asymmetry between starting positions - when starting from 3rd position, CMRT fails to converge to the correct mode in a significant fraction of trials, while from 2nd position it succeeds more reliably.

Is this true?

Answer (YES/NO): NO